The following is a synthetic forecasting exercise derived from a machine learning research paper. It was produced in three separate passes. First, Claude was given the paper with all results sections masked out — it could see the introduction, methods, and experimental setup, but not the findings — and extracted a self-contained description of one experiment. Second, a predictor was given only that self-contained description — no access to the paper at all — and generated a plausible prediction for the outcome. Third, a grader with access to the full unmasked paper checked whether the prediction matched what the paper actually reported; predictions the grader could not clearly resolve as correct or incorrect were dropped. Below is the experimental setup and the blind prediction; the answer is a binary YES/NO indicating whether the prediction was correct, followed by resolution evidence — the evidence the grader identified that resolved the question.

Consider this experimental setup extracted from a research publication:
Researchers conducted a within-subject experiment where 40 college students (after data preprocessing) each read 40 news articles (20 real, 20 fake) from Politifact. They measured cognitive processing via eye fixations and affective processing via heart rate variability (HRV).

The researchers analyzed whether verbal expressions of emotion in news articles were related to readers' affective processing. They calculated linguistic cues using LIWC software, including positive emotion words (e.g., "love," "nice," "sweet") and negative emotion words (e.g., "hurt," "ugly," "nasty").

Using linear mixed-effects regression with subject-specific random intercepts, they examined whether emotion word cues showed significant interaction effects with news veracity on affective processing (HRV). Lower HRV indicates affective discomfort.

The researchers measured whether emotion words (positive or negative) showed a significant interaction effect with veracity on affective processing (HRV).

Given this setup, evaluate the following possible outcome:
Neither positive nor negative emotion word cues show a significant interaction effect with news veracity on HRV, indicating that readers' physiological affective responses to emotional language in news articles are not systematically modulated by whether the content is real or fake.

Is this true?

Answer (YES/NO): YES